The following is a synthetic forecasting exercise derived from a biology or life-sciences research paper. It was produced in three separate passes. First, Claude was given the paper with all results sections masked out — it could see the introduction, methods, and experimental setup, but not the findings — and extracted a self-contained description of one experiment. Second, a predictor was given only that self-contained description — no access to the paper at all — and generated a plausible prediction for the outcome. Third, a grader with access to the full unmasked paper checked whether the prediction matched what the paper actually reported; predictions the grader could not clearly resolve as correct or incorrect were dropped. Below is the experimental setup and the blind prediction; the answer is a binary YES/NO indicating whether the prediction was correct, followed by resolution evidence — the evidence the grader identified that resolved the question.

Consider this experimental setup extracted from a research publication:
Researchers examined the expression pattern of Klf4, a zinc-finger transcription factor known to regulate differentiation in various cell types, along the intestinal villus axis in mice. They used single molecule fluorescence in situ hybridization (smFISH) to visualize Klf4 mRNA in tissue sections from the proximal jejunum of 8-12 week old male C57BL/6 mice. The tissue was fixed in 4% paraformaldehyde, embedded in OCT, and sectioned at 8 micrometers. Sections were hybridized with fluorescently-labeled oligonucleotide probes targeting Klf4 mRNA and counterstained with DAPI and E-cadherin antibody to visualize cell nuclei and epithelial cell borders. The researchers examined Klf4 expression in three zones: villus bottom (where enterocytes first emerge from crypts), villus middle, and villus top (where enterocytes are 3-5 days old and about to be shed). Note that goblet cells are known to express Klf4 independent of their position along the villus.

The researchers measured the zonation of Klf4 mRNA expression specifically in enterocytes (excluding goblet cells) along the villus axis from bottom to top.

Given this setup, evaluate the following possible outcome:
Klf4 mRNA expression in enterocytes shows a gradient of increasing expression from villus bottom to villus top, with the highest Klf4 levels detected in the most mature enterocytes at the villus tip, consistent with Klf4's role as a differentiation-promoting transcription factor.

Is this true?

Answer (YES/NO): YES